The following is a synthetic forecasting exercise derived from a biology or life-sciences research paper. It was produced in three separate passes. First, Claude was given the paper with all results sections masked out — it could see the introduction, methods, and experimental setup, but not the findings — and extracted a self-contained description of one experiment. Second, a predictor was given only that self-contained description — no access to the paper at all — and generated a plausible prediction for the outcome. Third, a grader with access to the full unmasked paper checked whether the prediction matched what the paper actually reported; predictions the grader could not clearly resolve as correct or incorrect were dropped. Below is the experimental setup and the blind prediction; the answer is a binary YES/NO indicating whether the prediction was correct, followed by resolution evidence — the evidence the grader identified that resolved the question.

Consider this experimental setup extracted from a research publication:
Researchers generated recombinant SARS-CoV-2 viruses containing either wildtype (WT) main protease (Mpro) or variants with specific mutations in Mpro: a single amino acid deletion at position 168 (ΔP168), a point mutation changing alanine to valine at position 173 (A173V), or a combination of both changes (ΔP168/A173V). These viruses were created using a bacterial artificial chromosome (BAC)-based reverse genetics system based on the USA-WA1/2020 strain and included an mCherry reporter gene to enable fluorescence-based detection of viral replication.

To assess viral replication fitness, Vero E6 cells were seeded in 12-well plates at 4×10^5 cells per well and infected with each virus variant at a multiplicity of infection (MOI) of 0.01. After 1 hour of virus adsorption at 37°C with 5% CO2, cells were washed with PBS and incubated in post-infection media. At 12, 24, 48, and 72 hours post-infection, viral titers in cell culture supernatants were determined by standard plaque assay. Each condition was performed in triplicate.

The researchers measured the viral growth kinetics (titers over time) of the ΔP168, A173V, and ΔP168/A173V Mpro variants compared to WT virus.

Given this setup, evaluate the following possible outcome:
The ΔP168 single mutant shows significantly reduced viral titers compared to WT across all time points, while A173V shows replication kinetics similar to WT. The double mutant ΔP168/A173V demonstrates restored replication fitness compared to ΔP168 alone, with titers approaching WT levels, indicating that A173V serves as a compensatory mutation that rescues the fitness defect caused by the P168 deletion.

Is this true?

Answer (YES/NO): NO